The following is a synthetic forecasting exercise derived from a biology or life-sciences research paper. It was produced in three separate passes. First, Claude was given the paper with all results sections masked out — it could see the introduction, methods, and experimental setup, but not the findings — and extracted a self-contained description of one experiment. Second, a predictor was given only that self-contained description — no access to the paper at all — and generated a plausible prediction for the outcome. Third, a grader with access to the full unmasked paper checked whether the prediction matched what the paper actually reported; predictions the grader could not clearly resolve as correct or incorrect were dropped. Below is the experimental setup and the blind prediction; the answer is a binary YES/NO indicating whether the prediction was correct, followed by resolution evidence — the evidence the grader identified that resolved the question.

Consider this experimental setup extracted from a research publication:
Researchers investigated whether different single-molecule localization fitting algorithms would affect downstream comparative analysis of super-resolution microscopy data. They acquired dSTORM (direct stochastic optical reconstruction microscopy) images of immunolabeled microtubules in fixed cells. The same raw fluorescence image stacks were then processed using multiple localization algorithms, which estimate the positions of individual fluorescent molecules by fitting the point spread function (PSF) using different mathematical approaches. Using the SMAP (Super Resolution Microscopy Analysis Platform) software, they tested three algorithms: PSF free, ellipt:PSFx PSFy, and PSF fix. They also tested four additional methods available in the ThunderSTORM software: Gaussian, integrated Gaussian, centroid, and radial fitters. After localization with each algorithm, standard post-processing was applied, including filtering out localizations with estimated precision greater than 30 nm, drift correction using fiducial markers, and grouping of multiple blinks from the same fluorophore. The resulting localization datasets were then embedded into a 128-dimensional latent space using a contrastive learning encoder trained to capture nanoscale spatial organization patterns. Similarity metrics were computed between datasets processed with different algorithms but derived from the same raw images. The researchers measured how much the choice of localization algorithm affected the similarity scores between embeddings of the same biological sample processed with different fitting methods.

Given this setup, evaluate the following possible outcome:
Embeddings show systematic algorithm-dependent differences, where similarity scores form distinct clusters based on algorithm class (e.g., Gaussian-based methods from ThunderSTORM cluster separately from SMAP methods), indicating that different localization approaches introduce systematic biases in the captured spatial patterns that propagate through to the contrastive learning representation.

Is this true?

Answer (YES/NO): NO